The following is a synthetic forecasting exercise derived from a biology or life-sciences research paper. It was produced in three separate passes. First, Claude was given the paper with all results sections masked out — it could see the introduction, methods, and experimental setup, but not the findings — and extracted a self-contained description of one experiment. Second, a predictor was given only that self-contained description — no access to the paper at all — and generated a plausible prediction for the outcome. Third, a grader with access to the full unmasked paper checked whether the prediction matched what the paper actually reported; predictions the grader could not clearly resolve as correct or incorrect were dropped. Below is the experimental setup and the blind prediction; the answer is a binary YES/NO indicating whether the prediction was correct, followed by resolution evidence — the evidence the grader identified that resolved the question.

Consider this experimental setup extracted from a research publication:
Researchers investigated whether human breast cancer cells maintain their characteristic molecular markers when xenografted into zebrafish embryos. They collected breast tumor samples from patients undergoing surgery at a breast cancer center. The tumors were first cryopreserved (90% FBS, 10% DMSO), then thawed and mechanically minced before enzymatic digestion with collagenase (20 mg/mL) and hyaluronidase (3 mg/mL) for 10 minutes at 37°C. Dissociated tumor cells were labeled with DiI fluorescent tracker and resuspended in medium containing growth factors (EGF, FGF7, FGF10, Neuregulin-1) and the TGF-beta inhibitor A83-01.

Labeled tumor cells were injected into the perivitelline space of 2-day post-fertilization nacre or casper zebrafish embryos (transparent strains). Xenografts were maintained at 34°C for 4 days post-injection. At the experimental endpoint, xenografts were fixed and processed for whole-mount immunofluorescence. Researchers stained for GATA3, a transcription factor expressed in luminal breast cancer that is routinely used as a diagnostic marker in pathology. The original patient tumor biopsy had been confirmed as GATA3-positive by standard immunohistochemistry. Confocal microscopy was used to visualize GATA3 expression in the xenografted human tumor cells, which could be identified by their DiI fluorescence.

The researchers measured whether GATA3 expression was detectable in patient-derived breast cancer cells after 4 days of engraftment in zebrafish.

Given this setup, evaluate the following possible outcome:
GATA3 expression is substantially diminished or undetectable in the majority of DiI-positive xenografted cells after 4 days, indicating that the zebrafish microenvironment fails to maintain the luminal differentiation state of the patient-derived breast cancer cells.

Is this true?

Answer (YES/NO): NO